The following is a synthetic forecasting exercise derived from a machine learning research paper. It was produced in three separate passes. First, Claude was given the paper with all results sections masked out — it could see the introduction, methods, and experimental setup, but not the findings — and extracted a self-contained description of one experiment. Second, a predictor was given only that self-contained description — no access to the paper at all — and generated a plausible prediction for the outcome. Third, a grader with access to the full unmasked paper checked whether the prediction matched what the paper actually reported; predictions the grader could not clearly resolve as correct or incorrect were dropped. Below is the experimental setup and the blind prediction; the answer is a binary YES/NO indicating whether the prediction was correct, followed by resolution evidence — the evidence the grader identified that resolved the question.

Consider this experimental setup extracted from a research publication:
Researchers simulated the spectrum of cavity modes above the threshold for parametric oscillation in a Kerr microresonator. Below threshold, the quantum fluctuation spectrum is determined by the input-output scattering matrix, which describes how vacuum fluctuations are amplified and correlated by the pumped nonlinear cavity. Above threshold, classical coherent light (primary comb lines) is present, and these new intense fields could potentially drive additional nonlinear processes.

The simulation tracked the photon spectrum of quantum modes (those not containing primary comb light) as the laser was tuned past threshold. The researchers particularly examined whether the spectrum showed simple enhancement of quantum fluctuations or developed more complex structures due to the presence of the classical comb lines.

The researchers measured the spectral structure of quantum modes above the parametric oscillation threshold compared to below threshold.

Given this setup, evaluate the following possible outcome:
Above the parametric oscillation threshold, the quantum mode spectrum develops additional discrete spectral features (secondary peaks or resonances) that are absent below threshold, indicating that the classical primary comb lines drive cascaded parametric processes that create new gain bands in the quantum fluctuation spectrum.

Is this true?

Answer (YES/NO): YES